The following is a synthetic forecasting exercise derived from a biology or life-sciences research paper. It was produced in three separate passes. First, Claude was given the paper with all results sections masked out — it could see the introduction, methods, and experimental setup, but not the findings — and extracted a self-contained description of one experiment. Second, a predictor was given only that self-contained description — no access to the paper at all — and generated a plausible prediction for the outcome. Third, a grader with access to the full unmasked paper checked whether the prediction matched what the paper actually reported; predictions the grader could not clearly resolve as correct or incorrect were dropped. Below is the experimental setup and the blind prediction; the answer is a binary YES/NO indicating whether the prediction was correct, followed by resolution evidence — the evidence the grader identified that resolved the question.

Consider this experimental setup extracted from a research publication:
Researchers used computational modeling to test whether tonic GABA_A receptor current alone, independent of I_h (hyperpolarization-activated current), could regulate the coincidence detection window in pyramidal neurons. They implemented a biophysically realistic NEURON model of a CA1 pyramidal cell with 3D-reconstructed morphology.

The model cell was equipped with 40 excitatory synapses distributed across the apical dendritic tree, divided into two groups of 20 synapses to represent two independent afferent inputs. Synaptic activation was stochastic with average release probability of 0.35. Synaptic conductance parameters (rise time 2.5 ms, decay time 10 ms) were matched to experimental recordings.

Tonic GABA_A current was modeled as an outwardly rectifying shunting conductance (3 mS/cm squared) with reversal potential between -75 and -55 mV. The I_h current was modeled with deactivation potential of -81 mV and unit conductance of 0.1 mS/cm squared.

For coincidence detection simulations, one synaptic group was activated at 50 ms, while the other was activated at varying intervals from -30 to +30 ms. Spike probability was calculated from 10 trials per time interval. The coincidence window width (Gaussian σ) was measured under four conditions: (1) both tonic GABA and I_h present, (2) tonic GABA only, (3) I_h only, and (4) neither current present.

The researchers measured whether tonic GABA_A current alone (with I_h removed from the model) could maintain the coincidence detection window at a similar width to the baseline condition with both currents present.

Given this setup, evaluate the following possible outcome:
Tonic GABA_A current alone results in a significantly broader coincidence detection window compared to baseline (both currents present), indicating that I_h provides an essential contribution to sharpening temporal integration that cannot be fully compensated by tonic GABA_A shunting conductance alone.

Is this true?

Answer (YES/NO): YES